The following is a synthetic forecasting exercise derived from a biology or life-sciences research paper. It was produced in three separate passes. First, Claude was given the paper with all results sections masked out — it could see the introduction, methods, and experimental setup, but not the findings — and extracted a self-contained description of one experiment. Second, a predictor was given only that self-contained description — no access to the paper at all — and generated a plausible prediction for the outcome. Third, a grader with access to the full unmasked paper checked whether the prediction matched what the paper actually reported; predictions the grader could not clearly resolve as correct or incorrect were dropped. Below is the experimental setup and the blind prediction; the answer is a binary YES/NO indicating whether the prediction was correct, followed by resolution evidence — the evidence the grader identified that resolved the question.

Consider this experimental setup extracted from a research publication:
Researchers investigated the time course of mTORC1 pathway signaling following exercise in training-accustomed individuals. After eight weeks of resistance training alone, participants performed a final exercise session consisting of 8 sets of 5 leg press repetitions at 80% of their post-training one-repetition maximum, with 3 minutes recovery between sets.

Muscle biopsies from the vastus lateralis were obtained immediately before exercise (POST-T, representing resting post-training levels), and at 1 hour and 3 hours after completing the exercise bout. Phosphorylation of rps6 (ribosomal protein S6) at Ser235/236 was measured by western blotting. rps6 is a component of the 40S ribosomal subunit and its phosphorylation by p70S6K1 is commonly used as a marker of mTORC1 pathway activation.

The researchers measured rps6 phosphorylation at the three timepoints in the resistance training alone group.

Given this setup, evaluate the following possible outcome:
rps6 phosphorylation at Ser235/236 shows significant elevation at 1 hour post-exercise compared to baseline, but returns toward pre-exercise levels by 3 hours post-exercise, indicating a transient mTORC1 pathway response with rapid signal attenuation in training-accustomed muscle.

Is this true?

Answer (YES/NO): NO